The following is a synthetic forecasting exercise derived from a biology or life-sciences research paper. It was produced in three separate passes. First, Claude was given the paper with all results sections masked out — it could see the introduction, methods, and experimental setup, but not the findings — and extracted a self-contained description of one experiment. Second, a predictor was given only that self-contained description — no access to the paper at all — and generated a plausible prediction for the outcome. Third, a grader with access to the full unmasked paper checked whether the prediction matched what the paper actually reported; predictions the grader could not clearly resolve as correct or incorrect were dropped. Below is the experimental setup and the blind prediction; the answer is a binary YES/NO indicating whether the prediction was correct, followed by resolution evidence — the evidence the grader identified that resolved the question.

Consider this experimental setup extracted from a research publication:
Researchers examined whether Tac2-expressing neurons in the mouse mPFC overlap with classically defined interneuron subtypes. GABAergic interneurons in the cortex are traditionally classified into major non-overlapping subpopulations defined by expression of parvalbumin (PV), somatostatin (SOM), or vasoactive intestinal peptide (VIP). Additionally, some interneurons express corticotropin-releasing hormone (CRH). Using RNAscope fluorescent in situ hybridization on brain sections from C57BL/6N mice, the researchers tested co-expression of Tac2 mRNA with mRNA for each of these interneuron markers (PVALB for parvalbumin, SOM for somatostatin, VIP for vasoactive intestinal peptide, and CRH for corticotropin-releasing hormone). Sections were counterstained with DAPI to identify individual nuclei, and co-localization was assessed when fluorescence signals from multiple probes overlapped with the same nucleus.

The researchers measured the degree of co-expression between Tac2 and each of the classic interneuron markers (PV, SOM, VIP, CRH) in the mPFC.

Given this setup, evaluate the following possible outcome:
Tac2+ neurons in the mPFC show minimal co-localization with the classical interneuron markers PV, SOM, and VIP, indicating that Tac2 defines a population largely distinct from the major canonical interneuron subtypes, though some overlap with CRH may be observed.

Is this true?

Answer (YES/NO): NO